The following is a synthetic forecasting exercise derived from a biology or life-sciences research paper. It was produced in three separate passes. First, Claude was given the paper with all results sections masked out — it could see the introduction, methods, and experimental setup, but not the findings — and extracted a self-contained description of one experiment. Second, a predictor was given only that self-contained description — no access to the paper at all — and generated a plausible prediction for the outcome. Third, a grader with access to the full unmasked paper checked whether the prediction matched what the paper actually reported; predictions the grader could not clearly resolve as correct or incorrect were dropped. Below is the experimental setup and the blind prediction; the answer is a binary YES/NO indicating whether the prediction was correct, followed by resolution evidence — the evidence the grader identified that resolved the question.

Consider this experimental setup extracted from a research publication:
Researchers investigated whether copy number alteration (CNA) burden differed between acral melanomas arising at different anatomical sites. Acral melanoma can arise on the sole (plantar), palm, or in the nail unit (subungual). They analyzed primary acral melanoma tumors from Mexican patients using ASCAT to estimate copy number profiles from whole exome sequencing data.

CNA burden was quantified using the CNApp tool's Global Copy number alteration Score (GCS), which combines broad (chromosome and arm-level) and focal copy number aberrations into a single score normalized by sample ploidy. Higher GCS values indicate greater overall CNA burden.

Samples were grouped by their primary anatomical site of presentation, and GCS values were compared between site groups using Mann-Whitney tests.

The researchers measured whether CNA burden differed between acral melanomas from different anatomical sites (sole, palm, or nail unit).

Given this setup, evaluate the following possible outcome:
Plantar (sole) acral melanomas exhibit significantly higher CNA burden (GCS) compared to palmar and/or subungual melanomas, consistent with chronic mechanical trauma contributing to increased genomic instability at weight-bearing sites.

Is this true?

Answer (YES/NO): NO